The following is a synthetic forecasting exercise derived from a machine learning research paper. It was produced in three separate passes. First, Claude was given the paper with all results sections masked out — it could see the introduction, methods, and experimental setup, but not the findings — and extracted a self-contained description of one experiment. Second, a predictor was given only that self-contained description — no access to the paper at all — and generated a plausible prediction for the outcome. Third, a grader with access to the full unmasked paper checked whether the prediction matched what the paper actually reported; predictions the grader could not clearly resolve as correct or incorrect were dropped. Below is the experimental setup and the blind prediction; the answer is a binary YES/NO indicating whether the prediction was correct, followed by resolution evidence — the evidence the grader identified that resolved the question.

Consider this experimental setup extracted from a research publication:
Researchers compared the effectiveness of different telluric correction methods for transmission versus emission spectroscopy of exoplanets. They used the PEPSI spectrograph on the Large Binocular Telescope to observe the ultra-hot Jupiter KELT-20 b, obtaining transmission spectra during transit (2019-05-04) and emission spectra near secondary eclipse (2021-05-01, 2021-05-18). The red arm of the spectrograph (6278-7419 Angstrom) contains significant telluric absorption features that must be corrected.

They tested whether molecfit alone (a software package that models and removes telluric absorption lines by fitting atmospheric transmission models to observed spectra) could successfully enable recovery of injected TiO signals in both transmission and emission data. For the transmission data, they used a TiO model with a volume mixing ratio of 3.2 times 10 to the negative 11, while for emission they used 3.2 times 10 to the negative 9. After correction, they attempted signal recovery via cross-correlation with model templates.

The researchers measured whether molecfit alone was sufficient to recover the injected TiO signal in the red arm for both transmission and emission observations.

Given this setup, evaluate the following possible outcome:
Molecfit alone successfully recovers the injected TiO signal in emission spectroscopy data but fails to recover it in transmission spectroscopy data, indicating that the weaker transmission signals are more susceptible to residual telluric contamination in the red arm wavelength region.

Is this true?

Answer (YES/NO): YES